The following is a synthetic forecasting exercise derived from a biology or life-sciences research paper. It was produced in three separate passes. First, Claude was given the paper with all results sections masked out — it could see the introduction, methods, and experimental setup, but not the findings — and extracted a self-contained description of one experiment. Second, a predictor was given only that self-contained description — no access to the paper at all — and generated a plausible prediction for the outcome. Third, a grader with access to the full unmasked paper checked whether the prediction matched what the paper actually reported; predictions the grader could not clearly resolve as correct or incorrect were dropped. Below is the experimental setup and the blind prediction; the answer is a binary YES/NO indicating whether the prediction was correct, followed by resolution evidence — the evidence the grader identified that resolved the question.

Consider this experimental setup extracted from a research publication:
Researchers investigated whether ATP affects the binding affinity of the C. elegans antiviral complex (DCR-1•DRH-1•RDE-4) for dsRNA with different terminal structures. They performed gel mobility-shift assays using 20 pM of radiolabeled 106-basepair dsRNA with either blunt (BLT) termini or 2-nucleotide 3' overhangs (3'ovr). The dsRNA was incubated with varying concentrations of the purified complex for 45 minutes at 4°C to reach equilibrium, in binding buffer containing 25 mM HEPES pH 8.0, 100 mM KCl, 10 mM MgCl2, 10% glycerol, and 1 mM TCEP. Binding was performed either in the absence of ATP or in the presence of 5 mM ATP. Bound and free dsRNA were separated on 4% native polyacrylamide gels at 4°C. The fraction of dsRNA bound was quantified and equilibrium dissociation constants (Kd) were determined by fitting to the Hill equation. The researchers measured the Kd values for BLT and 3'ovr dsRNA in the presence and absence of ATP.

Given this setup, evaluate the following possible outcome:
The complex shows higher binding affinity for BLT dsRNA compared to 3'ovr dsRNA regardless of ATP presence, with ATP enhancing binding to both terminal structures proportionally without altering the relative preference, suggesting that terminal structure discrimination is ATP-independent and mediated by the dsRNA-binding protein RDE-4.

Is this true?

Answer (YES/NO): NO